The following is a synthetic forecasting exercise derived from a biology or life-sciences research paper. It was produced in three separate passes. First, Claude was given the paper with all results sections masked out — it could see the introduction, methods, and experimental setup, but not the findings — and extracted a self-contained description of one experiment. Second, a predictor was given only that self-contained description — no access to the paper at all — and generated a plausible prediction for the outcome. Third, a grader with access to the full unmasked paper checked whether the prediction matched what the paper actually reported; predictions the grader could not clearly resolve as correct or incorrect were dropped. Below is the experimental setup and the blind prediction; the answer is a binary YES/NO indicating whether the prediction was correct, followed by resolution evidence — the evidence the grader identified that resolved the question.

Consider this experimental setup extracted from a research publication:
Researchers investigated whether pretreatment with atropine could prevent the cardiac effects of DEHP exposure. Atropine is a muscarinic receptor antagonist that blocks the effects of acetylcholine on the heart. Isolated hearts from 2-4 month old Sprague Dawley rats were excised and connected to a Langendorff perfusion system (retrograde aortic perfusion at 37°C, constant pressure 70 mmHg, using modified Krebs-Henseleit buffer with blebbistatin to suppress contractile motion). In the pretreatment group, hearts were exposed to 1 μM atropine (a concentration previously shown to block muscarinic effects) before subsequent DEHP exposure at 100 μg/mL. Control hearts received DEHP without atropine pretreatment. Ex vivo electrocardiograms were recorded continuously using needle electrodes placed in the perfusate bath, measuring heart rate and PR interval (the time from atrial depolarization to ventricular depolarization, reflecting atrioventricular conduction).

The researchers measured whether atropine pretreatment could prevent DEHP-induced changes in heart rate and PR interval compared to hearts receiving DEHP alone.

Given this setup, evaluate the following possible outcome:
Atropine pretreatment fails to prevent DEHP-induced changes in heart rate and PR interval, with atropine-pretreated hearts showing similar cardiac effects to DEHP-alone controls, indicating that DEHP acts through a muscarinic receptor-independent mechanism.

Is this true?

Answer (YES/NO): YES